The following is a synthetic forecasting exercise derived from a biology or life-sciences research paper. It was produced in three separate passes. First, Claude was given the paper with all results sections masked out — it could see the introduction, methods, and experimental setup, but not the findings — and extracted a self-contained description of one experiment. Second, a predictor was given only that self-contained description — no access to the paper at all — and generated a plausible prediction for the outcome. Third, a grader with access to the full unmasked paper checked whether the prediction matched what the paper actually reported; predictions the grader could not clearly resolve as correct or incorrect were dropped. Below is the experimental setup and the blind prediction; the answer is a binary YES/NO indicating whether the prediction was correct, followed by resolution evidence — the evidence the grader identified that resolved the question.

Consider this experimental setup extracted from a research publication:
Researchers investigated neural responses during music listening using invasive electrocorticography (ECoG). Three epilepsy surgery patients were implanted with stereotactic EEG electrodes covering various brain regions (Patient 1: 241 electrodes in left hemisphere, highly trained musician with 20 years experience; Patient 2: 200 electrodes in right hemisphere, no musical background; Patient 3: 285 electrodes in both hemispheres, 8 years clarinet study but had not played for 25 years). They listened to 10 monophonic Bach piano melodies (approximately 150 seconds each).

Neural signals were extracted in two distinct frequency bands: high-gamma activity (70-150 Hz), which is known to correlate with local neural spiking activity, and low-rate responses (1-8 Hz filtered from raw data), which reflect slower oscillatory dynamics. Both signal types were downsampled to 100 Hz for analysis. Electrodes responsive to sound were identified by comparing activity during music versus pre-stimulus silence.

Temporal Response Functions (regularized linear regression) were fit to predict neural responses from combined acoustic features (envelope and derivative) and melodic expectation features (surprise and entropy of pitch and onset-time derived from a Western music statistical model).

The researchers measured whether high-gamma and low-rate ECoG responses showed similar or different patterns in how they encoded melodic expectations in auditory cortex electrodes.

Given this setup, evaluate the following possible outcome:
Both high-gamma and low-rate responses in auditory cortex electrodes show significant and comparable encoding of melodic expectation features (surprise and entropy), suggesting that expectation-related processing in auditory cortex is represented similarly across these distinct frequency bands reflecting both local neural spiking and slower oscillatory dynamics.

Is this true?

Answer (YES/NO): NO